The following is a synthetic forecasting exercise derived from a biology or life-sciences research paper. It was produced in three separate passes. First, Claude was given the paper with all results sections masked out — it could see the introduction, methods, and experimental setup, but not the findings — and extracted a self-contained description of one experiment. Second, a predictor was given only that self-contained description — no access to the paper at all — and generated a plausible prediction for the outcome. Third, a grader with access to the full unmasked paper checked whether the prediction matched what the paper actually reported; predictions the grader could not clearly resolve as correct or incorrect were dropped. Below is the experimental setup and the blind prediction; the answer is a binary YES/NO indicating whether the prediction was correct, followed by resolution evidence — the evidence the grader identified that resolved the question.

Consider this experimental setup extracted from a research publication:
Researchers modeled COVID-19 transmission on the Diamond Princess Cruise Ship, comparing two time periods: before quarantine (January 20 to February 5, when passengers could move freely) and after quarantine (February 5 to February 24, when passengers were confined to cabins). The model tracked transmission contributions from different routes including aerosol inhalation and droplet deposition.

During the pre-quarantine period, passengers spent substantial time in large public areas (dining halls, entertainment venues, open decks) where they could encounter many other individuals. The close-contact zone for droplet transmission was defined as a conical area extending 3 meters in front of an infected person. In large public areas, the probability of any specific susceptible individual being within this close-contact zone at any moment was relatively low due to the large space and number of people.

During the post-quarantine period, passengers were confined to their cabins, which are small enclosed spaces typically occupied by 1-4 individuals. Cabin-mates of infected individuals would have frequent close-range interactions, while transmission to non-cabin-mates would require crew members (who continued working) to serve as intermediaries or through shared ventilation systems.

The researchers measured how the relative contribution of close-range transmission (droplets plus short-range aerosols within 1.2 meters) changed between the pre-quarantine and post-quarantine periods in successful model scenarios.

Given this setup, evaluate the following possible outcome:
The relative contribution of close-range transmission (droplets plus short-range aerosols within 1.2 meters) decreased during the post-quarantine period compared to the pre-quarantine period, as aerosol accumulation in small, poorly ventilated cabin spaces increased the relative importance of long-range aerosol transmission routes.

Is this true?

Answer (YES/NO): NO